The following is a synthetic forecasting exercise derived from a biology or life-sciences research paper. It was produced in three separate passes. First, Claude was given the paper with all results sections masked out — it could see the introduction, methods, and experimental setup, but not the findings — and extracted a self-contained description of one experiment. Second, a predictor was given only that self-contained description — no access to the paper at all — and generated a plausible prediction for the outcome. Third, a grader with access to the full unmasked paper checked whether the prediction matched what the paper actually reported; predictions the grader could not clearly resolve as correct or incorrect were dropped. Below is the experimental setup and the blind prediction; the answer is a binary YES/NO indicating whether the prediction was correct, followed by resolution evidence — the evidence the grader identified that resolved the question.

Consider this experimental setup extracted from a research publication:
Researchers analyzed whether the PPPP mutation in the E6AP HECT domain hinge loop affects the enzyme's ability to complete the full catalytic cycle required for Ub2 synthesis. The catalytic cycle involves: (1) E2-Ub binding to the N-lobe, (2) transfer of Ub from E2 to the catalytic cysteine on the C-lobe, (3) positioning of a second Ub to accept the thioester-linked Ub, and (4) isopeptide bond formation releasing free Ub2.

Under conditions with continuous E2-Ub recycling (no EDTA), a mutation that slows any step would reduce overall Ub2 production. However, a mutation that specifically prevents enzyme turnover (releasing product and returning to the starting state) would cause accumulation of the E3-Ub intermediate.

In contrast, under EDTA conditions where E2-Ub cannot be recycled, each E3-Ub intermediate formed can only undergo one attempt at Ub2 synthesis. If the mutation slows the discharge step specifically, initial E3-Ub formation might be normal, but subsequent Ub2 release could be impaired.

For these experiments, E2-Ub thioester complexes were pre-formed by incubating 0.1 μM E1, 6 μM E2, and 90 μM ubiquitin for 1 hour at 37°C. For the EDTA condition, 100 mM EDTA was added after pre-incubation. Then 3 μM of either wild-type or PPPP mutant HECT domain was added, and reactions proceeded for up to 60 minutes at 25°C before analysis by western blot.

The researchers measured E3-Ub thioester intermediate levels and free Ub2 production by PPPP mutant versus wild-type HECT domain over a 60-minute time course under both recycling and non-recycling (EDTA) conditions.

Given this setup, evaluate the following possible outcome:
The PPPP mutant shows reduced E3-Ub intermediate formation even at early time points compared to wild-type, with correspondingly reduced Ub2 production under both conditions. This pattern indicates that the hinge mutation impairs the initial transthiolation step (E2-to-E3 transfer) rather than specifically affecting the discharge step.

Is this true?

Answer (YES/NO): NO